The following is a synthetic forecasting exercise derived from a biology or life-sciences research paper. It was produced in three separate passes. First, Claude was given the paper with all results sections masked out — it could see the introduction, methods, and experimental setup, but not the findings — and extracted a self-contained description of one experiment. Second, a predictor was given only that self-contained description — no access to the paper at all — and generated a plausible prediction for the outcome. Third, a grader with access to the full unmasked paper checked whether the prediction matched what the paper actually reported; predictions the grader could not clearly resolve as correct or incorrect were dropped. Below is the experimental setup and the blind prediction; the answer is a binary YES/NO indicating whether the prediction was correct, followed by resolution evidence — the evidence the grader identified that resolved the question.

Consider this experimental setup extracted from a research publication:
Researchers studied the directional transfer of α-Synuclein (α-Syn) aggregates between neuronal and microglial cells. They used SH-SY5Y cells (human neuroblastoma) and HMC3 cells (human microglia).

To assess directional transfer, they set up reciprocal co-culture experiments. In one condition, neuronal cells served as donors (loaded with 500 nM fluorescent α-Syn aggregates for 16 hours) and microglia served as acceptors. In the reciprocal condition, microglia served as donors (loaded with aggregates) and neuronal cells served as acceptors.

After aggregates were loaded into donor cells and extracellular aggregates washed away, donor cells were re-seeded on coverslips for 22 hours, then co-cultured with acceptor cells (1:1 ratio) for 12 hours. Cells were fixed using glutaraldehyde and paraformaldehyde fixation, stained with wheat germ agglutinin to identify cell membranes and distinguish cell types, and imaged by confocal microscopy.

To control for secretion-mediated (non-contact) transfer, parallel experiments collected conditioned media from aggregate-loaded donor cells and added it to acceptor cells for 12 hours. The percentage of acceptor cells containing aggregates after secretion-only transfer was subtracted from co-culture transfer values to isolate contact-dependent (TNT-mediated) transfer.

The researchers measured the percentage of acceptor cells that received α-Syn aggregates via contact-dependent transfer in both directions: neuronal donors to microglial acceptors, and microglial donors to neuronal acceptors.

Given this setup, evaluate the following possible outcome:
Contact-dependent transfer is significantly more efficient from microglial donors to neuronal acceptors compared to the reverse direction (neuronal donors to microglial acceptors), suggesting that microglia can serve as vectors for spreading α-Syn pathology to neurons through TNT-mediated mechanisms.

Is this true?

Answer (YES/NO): NO